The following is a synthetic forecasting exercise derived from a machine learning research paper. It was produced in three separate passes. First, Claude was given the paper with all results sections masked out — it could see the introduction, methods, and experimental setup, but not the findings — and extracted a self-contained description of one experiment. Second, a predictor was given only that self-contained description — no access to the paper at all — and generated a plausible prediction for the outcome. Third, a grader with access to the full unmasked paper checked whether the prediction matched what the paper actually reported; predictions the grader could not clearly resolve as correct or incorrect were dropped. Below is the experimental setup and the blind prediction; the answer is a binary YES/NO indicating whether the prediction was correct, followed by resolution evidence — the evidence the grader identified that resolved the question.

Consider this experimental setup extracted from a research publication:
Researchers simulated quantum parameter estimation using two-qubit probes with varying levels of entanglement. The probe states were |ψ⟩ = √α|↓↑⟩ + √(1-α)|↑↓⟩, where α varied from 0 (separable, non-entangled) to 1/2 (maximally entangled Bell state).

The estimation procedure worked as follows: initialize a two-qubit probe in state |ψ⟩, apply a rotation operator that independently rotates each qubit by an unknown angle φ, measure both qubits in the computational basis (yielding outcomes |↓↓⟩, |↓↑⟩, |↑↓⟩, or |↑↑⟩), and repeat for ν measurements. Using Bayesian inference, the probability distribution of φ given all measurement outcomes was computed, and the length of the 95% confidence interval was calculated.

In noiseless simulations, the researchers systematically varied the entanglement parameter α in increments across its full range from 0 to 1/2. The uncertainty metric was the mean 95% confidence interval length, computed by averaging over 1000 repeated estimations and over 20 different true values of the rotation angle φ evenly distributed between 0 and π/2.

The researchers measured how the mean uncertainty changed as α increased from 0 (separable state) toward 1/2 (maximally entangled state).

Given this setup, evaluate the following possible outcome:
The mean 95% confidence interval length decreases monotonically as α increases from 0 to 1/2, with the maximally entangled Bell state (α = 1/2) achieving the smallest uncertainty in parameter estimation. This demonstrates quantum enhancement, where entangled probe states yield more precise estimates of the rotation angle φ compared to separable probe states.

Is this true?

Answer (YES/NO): YES